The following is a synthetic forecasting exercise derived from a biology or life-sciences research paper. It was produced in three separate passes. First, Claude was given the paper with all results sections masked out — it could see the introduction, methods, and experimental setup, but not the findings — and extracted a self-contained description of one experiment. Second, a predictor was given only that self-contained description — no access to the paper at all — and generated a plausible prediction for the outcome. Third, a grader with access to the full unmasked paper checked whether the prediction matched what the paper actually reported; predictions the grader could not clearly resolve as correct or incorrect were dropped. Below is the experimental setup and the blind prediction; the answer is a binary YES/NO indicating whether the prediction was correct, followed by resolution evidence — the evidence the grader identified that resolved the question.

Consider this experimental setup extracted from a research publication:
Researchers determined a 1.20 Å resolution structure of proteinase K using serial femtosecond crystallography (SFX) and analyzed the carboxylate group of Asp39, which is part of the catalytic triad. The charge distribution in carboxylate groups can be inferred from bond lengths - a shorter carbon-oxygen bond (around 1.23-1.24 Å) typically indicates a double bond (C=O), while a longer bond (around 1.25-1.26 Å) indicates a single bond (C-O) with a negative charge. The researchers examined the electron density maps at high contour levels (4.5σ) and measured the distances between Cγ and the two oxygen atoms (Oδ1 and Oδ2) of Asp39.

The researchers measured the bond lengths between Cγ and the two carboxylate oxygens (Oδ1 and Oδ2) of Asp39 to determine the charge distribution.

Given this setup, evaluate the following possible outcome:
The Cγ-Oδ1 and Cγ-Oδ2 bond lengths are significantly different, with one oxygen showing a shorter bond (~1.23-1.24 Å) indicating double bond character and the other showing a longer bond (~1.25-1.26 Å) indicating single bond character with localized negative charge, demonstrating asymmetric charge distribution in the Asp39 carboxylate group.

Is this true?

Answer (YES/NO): YES